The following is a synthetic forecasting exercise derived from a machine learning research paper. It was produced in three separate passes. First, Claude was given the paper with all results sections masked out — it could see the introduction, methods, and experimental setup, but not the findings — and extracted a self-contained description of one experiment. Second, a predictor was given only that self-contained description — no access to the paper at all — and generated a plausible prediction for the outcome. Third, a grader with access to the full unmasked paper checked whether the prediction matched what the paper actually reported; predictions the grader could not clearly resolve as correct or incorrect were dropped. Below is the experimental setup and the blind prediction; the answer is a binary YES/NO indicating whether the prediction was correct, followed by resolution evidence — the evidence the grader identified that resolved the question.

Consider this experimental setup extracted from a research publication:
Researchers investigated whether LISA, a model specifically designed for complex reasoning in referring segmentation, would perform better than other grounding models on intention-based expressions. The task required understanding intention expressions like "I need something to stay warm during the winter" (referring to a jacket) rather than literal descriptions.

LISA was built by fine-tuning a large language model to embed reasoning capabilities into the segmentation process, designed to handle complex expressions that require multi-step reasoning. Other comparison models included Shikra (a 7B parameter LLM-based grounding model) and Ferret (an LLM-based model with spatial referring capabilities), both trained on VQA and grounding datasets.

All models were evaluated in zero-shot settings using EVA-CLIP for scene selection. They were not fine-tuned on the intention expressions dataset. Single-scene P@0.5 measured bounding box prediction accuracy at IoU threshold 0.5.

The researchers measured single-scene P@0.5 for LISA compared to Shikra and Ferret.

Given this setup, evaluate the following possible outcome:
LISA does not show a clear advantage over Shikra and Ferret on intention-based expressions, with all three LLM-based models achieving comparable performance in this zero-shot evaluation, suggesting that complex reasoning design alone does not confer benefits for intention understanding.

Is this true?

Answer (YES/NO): NO